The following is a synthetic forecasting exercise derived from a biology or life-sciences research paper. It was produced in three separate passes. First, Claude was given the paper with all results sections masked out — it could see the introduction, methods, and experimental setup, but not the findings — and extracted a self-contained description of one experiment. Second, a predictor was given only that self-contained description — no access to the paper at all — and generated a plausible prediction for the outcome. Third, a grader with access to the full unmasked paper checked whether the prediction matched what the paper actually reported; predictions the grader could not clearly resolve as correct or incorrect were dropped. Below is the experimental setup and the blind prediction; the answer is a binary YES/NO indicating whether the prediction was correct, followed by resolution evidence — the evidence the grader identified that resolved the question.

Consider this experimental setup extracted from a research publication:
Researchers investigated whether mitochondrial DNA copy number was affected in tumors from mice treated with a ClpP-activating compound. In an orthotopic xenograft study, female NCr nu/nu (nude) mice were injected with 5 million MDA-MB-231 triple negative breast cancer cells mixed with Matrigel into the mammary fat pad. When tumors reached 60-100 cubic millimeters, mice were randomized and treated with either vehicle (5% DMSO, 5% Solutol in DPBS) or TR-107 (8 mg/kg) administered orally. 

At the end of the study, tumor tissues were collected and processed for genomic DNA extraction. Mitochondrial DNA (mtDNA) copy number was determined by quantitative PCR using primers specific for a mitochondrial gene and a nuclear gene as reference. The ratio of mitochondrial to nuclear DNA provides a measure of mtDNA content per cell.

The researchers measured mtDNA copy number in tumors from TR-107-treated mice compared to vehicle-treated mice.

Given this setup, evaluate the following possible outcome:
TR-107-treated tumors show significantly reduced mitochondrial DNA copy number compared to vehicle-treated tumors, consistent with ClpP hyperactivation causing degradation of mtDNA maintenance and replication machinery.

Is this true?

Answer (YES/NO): YES